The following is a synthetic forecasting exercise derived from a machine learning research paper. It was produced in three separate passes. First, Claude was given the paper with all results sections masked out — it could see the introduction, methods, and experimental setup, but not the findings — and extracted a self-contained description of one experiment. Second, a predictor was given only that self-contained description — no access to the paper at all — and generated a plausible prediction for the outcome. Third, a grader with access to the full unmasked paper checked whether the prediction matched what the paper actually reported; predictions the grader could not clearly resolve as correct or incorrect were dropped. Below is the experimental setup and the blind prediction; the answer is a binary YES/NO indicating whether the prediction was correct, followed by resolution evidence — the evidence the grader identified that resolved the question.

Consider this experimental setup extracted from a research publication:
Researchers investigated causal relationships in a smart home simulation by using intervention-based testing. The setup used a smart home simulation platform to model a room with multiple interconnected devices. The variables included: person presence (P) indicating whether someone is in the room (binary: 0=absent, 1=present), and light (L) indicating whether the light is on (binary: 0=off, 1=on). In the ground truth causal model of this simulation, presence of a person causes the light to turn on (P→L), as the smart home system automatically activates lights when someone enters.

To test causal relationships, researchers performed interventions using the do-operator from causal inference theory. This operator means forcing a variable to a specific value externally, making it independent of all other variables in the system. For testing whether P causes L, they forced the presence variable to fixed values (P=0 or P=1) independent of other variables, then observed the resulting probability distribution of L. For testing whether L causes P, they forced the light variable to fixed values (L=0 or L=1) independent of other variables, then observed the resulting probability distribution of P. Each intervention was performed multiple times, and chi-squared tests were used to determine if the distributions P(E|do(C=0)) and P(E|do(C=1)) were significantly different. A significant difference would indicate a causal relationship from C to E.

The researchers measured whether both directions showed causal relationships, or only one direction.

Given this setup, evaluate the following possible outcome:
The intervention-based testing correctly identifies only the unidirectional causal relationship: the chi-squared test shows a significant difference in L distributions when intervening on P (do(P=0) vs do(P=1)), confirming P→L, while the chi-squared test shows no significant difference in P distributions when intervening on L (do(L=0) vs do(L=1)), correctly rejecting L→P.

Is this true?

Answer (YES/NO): YES